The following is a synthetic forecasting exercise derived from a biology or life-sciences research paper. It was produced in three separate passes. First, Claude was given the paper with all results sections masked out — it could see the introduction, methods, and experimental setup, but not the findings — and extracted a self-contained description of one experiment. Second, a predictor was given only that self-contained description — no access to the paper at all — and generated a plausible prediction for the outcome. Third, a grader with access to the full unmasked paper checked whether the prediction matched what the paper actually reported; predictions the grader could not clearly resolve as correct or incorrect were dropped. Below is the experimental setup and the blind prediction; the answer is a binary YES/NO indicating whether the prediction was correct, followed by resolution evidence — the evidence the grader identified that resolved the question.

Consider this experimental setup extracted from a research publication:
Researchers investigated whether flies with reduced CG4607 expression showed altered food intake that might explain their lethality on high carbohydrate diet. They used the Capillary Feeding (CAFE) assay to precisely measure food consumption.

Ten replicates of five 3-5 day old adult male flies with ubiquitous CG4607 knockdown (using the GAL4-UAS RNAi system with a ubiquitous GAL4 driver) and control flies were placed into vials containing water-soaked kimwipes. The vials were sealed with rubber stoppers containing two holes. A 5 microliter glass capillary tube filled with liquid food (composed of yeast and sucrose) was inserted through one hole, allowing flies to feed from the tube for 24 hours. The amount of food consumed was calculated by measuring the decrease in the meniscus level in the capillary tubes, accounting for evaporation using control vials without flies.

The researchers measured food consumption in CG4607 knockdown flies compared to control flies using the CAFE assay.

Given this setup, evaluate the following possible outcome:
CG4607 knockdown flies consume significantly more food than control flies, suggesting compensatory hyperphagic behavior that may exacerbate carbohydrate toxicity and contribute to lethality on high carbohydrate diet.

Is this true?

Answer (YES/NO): YES